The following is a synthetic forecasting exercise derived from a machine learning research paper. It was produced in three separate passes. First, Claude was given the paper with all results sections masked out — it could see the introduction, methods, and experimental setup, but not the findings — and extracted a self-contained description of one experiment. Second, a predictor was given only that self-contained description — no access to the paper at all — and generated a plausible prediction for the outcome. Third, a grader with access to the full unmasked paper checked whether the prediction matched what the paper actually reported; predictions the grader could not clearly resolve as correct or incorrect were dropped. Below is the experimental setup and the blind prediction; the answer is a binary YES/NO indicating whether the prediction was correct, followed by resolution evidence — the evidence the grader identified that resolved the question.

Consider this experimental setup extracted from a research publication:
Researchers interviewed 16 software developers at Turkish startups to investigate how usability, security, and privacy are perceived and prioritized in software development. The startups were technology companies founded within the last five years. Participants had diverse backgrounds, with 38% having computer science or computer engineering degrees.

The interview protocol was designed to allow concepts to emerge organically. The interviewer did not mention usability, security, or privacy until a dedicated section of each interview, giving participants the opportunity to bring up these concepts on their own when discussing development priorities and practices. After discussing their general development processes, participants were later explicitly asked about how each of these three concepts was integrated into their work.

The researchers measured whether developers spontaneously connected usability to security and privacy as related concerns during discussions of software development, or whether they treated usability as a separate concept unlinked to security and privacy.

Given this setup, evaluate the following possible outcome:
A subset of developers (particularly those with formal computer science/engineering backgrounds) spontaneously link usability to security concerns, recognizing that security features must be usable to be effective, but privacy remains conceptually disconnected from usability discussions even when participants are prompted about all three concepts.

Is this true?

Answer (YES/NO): NO